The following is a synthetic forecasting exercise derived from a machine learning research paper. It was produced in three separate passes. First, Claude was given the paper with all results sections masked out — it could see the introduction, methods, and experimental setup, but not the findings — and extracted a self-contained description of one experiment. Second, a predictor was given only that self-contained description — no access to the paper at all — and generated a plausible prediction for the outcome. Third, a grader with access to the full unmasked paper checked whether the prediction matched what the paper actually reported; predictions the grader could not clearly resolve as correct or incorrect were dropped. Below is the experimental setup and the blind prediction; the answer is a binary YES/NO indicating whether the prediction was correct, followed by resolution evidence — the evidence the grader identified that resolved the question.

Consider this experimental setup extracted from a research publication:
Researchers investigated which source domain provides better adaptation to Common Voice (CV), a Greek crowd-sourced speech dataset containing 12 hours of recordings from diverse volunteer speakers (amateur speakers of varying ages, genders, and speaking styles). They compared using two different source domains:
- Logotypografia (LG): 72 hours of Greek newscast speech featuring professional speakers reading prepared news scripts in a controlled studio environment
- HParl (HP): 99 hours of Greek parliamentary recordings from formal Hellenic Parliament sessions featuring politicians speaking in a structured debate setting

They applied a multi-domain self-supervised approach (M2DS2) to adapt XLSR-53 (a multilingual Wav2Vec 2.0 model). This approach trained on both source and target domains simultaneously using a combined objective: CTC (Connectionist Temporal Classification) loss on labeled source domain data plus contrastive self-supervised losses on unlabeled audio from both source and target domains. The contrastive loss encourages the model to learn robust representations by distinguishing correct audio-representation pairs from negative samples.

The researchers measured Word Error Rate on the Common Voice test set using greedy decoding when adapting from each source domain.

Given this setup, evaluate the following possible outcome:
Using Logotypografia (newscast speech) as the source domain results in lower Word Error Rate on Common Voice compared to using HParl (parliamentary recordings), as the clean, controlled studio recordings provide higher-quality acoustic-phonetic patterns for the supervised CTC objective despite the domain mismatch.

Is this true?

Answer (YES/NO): YES